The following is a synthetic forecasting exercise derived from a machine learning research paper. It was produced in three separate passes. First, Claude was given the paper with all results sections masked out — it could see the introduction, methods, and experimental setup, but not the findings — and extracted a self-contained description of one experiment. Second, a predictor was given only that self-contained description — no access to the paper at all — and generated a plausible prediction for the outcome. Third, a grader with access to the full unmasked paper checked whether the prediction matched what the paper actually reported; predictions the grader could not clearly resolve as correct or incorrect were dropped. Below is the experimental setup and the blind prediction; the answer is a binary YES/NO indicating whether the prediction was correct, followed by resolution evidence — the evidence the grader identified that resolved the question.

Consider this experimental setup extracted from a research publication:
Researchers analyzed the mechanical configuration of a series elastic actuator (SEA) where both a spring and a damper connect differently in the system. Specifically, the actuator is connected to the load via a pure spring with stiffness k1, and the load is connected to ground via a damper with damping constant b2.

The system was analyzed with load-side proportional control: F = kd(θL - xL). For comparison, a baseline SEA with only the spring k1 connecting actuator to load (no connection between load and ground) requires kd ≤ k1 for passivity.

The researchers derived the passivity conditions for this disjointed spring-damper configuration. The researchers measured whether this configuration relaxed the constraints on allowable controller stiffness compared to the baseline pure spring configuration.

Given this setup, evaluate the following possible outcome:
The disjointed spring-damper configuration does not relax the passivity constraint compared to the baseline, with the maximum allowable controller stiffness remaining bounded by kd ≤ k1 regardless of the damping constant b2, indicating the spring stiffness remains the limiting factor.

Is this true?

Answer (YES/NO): YES